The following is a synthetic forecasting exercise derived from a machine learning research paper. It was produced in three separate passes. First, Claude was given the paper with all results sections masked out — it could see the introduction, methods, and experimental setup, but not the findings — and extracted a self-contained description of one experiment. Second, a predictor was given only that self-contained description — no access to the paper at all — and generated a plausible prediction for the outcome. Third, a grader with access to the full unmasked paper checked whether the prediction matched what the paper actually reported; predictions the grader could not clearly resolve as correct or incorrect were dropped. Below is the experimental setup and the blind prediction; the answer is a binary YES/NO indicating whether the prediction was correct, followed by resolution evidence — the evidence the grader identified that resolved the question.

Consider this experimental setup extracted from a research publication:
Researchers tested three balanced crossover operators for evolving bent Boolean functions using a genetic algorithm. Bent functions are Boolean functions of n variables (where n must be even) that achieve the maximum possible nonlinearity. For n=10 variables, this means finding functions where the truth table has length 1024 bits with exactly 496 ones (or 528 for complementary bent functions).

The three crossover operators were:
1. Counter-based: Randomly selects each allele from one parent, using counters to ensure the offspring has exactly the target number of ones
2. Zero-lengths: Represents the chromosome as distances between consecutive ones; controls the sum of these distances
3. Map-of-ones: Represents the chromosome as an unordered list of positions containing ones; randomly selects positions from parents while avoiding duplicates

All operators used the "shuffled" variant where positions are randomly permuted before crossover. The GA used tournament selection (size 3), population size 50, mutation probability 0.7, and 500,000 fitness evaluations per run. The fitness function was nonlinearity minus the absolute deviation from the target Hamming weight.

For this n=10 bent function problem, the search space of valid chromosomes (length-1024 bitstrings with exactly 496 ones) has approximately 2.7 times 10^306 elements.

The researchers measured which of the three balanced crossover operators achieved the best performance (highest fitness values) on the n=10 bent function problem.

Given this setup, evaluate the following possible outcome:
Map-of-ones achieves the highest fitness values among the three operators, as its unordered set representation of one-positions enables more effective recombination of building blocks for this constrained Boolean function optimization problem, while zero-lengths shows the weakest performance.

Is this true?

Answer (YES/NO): YES